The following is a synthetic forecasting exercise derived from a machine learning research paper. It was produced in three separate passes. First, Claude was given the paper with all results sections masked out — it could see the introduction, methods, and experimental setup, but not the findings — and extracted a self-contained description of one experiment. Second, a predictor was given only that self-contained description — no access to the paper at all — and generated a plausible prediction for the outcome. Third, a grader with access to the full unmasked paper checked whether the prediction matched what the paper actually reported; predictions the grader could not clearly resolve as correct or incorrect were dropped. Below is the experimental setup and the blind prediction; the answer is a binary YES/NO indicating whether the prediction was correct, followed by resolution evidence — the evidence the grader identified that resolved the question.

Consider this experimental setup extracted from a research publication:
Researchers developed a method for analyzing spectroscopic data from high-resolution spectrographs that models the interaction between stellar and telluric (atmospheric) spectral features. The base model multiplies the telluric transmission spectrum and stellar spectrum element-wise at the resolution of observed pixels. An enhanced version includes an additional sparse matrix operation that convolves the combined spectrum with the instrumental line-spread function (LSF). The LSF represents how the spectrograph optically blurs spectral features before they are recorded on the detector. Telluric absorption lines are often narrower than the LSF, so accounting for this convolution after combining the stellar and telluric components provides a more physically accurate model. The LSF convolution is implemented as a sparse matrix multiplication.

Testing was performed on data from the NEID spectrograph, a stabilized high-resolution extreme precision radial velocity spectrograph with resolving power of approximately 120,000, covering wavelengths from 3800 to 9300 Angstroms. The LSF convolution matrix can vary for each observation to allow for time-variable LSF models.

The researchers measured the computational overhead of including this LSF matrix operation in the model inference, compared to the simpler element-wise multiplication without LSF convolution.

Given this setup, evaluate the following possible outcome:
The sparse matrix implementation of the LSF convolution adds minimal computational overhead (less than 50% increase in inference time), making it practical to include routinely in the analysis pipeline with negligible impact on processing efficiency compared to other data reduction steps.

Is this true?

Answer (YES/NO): YES